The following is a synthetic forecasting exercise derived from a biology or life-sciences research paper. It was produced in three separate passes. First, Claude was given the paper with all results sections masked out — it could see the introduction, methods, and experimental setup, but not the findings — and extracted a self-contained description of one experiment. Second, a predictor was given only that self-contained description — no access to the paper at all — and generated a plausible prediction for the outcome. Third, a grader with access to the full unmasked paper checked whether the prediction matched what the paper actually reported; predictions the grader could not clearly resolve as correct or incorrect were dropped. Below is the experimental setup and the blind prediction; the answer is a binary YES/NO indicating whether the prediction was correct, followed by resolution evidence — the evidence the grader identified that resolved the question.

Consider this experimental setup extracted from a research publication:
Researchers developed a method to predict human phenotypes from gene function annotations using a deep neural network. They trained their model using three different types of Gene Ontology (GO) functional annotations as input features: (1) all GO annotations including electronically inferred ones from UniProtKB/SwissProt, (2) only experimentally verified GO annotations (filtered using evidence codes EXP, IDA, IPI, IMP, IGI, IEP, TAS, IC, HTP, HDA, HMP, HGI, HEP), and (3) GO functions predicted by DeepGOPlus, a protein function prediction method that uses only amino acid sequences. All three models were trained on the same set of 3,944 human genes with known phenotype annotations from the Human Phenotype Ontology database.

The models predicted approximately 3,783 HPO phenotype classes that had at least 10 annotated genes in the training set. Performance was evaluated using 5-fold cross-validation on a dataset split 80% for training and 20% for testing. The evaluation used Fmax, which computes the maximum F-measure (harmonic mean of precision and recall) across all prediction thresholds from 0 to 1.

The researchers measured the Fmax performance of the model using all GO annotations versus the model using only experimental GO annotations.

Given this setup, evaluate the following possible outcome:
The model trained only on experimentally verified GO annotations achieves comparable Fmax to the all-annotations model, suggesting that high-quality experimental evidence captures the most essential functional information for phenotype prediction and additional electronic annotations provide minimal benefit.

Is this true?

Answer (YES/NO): NO